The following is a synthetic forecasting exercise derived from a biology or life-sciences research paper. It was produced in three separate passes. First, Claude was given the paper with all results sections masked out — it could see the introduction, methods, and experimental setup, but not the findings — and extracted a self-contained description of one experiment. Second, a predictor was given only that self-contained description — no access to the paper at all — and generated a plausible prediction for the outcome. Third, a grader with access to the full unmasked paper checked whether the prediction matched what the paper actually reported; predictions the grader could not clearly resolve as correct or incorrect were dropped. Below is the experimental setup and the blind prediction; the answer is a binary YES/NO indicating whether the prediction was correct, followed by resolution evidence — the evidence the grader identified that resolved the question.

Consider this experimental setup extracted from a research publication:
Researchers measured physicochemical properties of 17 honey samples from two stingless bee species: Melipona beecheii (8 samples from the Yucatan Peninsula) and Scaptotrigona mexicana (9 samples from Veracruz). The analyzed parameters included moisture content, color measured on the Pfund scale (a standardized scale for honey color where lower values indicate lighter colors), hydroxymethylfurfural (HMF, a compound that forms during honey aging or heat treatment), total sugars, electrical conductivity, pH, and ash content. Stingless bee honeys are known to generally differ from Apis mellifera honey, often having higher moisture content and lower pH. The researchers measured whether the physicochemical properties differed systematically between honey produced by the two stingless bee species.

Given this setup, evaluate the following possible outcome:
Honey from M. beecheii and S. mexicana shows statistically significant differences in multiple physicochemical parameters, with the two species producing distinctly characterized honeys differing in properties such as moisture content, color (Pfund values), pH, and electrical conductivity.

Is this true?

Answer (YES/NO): NO